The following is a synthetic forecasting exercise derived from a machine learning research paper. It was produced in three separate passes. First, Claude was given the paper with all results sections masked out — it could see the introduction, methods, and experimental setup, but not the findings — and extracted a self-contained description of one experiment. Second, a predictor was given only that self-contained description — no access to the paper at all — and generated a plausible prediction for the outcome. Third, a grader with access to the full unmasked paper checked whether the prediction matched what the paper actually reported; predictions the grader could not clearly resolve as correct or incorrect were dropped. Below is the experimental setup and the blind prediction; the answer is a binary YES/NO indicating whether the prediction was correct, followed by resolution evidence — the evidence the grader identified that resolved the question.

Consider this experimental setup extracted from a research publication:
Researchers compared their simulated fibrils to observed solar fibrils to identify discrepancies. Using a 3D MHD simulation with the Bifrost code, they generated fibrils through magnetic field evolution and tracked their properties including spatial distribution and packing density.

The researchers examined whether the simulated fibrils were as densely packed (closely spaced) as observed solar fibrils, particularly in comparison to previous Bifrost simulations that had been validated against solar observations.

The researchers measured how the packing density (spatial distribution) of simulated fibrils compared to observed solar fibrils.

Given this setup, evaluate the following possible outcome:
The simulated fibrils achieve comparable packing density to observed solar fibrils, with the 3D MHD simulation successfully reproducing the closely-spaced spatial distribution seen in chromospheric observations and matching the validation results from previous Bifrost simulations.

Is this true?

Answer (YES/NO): NO